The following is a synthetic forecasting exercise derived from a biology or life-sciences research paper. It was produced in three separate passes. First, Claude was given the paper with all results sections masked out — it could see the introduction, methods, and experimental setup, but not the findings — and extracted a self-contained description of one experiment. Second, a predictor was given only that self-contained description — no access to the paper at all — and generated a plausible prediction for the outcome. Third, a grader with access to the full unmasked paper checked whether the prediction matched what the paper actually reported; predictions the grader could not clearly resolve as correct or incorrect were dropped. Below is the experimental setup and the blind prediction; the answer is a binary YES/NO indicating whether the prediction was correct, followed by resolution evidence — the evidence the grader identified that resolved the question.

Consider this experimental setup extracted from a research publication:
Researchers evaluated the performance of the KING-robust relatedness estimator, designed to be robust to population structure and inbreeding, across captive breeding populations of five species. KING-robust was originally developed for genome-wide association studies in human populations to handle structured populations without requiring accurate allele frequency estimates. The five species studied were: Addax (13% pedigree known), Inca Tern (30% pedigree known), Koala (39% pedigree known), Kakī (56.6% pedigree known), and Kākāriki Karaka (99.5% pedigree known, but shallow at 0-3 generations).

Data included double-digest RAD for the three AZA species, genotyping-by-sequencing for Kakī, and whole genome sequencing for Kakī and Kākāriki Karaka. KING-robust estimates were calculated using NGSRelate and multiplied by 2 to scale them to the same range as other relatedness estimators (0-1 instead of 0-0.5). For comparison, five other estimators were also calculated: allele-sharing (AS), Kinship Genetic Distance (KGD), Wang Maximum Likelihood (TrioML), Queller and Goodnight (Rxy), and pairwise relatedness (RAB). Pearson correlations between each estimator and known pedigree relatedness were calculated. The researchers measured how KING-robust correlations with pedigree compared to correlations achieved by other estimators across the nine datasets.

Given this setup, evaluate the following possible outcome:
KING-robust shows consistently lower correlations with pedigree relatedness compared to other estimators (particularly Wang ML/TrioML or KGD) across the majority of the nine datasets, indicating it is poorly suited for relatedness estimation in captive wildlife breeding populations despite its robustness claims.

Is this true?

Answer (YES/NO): NO